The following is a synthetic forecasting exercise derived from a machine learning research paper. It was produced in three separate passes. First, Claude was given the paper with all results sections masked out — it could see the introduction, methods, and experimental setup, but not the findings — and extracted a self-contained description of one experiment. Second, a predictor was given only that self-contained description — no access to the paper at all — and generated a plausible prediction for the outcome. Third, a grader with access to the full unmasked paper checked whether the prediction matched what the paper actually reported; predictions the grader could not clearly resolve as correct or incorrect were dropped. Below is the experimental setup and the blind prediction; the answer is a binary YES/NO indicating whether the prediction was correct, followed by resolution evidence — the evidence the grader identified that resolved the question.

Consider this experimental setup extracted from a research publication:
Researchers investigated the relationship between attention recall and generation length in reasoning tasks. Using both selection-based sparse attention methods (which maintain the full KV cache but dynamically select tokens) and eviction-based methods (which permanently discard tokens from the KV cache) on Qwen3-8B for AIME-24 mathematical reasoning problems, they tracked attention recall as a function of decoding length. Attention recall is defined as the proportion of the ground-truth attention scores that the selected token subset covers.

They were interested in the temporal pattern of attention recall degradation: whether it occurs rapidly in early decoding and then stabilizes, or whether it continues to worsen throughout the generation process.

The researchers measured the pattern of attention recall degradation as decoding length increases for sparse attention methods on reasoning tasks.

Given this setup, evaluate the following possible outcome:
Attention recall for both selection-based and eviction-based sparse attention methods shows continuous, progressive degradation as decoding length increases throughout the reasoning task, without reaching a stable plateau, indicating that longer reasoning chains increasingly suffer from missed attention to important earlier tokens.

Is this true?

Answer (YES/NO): YES